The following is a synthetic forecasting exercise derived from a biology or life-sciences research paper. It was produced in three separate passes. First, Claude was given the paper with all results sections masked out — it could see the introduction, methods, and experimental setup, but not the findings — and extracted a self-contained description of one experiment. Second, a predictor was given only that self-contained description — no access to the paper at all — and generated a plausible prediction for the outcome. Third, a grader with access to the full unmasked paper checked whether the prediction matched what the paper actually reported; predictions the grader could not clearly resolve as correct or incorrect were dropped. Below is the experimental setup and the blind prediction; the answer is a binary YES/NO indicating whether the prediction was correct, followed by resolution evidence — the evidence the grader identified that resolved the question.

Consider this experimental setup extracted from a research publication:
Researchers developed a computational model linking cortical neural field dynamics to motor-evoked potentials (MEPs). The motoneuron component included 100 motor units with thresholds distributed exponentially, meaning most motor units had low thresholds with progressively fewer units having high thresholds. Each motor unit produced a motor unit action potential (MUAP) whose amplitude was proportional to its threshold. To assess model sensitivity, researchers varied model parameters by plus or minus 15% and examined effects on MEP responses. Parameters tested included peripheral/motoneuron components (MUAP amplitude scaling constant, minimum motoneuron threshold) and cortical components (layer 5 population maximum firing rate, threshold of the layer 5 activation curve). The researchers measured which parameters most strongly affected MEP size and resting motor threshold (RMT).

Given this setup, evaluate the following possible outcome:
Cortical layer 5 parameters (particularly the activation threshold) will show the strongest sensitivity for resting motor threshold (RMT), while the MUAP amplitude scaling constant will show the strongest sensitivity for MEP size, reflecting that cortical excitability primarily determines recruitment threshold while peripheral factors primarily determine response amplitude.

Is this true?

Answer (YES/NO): NO